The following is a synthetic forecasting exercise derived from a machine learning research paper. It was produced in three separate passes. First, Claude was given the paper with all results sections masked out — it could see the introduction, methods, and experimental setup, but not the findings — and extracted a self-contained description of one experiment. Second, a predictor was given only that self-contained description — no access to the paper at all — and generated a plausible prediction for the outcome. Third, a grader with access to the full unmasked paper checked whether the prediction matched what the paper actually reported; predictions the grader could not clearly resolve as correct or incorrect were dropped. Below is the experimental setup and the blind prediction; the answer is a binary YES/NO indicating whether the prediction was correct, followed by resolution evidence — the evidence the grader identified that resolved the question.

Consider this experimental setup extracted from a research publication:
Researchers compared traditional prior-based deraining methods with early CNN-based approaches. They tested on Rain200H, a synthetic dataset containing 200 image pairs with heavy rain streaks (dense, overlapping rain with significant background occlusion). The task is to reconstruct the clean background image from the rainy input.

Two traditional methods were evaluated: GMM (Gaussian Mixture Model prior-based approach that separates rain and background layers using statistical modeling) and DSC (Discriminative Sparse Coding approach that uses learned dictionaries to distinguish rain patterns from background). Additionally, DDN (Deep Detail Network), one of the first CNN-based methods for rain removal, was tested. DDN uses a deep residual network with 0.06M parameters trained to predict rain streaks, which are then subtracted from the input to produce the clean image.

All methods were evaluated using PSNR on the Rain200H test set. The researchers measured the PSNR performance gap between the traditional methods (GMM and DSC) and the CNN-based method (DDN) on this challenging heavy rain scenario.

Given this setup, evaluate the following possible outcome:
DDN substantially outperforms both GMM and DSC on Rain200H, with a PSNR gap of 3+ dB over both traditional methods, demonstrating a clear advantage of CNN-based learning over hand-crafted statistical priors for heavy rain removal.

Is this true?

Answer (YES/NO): NO